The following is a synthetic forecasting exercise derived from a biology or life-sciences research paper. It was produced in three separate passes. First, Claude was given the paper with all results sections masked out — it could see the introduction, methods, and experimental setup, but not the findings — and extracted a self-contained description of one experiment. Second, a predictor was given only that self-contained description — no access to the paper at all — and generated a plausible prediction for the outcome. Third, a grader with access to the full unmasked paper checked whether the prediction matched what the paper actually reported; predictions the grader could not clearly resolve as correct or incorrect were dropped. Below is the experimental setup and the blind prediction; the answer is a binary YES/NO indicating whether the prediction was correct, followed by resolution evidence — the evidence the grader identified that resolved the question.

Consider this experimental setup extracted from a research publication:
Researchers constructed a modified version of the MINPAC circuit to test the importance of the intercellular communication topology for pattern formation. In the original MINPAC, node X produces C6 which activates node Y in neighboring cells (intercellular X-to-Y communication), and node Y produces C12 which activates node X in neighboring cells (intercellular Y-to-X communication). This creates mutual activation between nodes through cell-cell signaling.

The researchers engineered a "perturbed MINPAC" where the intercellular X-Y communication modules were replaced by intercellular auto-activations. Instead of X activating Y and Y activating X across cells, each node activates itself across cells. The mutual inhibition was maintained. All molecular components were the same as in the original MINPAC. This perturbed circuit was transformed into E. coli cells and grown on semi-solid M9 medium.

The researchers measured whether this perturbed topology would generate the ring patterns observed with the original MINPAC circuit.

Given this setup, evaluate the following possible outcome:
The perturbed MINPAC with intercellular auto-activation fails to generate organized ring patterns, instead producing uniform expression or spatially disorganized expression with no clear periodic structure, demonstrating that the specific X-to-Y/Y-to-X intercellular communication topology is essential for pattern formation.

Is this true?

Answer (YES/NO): YES